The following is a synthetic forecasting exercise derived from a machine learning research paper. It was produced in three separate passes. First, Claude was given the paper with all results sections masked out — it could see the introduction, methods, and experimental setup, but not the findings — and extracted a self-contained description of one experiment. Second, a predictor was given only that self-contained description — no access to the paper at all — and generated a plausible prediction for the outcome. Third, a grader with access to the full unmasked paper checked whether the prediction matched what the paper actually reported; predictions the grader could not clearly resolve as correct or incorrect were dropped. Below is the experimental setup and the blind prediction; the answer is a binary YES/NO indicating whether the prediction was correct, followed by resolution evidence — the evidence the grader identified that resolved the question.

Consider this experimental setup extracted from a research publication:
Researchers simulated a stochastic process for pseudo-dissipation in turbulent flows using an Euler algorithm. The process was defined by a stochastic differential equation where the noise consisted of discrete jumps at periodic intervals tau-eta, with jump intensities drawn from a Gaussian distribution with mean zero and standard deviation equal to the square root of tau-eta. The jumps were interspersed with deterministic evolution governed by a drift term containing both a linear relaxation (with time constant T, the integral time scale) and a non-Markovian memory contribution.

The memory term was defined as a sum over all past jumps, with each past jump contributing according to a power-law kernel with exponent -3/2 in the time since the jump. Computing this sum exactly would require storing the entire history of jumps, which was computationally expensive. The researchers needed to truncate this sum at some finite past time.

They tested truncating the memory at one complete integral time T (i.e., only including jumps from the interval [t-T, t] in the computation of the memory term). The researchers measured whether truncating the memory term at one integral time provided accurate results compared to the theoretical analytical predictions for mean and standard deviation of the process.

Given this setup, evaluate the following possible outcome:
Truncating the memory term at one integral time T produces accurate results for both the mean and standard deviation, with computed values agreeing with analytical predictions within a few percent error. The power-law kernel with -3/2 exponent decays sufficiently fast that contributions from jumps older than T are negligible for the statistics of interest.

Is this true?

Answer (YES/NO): YES